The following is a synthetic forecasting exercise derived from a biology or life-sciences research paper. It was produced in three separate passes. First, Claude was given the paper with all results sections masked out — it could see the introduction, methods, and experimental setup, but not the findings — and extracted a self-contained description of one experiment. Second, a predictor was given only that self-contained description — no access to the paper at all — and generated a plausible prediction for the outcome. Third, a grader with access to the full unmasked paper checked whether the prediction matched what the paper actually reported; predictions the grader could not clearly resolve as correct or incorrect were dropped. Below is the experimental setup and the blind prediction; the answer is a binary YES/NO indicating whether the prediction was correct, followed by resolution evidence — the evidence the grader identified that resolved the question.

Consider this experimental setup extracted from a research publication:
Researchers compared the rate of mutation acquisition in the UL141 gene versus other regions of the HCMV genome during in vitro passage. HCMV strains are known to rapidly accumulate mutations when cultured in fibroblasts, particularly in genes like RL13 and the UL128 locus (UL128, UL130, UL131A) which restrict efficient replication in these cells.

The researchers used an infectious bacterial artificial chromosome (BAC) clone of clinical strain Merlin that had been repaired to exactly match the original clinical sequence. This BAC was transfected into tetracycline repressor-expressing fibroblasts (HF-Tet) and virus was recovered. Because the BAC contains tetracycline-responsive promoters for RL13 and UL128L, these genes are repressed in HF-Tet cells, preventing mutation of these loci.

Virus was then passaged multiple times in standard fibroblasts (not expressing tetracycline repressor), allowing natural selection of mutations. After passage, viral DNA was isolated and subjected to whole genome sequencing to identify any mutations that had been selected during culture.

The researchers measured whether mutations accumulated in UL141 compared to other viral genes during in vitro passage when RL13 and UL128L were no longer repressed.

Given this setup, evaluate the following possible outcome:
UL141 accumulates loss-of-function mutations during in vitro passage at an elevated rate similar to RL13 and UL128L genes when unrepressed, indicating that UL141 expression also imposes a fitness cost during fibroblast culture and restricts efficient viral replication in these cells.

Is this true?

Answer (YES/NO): NO